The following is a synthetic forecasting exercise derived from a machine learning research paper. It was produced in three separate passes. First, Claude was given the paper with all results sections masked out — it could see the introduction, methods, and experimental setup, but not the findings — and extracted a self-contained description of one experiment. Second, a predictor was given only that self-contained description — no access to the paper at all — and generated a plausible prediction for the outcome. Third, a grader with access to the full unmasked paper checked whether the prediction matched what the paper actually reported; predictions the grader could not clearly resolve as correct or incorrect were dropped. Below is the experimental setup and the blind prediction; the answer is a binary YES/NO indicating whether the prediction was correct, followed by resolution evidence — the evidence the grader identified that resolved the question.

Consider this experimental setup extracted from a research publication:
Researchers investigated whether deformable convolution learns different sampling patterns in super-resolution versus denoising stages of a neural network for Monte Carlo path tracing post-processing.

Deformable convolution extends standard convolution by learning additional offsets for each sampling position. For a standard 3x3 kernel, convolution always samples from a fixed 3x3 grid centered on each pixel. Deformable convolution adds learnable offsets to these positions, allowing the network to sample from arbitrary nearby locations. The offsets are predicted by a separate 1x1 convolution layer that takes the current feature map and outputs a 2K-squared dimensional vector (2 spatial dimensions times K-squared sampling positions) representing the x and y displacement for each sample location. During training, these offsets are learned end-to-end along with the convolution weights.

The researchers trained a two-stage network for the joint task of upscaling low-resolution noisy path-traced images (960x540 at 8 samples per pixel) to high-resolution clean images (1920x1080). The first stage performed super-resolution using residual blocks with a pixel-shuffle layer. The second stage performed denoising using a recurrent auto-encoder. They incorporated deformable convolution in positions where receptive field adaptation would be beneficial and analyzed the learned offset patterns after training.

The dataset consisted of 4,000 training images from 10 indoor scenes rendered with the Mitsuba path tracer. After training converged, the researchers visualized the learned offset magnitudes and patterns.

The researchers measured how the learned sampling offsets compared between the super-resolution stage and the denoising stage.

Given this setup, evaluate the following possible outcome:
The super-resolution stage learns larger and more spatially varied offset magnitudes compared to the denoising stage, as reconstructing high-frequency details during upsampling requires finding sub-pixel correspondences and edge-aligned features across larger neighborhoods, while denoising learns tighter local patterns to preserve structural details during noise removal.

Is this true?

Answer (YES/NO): NO